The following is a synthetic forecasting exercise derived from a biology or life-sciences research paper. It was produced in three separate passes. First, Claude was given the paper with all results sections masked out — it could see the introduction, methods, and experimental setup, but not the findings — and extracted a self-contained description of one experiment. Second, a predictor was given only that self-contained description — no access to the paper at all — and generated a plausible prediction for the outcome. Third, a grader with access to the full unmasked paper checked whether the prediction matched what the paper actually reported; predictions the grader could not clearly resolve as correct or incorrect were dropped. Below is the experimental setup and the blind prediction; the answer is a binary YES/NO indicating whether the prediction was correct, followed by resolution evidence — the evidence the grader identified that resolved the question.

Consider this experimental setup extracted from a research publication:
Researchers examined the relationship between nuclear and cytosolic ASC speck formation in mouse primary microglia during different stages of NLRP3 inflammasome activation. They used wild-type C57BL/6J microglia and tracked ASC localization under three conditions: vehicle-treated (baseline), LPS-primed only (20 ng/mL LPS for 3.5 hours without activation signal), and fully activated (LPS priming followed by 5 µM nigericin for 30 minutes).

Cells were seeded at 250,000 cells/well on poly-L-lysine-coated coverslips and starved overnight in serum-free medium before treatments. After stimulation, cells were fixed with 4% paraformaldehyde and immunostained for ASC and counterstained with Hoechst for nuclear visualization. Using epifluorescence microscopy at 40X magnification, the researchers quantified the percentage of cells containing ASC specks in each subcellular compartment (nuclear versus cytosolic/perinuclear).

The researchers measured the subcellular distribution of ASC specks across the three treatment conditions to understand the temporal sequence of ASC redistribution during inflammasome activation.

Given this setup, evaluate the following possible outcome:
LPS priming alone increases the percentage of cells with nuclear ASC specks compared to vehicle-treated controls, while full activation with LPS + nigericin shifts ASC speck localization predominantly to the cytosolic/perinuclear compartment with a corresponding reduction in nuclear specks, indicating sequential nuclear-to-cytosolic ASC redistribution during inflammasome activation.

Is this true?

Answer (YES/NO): YES